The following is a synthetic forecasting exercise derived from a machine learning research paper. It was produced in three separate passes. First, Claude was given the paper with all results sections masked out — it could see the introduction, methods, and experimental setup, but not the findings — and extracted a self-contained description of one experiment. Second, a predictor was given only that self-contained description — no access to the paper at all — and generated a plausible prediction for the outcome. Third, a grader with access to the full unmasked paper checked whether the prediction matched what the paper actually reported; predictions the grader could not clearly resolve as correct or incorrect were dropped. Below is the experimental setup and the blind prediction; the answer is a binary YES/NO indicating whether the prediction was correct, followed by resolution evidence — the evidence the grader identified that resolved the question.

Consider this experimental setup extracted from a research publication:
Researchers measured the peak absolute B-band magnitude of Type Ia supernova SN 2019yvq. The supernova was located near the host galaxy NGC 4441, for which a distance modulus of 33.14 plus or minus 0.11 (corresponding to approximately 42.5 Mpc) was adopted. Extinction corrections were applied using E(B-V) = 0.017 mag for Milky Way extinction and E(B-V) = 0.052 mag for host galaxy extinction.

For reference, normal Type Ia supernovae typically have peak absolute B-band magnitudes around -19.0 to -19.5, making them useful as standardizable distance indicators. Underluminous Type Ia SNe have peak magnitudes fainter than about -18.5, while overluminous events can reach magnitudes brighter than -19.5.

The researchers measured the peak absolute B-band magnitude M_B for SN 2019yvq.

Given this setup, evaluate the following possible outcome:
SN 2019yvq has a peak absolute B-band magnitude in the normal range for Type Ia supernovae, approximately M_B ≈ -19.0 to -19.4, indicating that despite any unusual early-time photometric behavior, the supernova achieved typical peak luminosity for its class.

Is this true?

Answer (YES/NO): NO